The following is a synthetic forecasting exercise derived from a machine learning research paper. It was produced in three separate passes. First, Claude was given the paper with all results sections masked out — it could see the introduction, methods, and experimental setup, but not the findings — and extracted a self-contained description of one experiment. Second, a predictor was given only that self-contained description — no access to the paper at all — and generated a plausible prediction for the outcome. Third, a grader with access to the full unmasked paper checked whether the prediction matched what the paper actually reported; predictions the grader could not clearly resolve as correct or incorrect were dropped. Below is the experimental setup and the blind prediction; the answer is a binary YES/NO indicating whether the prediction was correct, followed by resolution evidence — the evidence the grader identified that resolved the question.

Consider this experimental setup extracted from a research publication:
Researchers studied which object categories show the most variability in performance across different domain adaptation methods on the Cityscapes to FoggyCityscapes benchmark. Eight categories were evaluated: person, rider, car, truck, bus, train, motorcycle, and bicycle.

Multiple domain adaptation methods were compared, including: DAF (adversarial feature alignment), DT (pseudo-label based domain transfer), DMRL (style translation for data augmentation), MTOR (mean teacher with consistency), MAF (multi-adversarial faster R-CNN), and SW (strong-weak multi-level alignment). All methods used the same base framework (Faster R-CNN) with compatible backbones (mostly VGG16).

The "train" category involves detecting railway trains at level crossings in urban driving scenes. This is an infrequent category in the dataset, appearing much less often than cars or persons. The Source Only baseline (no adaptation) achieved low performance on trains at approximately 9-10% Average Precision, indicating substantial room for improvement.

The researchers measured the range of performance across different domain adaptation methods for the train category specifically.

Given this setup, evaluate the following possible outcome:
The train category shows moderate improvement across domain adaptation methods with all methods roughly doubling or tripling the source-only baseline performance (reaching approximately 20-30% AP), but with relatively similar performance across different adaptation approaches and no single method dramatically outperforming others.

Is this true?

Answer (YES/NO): NO